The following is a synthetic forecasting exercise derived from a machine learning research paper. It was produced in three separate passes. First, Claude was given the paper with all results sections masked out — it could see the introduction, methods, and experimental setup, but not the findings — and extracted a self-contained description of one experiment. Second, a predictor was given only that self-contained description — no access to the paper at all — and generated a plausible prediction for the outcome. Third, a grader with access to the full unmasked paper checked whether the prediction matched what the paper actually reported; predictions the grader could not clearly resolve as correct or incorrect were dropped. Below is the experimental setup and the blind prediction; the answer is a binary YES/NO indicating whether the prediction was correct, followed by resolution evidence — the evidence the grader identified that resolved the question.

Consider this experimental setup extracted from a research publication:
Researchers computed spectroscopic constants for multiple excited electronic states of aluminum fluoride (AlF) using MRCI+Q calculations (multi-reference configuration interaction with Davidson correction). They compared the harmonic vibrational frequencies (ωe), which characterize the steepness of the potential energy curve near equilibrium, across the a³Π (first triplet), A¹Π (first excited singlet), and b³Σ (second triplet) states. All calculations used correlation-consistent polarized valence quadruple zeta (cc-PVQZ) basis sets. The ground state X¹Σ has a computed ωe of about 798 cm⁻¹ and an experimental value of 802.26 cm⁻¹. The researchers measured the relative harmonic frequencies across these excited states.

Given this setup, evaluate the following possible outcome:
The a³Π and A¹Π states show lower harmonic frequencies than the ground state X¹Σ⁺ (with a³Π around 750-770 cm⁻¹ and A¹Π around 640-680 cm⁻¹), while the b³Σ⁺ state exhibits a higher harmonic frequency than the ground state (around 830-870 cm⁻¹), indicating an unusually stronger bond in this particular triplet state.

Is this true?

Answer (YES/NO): NO